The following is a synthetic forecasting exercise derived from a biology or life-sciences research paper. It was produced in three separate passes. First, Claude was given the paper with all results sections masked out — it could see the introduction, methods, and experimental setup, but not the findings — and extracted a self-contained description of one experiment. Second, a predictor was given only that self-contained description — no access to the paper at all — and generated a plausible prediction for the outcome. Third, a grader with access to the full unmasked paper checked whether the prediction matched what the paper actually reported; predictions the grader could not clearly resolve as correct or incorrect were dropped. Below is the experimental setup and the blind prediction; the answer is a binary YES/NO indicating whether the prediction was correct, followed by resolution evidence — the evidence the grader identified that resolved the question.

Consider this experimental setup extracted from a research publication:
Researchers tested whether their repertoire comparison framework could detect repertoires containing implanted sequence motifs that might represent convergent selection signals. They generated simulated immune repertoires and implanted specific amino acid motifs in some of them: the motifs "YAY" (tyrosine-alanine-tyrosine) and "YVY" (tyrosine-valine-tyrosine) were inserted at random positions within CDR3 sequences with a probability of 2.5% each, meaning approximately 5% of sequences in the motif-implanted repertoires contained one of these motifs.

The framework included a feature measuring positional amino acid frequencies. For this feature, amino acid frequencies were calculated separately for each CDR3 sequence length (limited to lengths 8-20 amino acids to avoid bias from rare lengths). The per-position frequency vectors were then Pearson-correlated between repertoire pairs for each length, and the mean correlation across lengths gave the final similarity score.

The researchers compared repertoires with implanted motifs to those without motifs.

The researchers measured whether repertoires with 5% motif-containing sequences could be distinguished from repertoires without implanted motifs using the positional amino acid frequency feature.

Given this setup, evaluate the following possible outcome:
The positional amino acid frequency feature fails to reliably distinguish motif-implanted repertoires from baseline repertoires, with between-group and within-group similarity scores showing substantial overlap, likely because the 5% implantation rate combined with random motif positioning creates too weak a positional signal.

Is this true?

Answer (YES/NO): YES